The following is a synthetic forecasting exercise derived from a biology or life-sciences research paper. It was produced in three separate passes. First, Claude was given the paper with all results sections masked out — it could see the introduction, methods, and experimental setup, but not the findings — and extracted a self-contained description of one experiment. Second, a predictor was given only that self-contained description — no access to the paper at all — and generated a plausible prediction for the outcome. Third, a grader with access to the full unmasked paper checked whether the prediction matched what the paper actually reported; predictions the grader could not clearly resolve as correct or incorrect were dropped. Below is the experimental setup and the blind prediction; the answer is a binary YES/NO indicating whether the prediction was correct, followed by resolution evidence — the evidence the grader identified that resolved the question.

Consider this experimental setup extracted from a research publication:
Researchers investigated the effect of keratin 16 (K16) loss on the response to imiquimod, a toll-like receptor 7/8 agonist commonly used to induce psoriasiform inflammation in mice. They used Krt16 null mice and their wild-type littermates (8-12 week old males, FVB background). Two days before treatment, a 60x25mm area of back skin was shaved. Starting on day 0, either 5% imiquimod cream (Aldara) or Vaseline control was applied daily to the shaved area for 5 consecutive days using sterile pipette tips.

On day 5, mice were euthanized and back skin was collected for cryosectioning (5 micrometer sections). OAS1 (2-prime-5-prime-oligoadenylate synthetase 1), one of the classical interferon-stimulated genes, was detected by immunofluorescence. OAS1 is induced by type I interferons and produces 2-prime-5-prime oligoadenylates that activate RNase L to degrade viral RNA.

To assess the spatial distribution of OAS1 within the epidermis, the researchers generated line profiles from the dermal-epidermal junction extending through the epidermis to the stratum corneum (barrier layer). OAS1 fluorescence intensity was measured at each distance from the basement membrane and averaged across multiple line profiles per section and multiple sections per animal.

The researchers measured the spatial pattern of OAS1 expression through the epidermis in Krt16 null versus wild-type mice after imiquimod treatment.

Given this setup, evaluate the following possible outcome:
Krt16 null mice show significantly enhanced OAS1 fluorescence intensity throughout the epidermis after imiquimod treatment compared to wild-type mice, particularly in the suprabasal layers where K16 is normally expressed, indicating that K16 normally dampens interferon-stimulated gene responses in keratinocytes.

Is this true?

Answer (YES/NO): NO